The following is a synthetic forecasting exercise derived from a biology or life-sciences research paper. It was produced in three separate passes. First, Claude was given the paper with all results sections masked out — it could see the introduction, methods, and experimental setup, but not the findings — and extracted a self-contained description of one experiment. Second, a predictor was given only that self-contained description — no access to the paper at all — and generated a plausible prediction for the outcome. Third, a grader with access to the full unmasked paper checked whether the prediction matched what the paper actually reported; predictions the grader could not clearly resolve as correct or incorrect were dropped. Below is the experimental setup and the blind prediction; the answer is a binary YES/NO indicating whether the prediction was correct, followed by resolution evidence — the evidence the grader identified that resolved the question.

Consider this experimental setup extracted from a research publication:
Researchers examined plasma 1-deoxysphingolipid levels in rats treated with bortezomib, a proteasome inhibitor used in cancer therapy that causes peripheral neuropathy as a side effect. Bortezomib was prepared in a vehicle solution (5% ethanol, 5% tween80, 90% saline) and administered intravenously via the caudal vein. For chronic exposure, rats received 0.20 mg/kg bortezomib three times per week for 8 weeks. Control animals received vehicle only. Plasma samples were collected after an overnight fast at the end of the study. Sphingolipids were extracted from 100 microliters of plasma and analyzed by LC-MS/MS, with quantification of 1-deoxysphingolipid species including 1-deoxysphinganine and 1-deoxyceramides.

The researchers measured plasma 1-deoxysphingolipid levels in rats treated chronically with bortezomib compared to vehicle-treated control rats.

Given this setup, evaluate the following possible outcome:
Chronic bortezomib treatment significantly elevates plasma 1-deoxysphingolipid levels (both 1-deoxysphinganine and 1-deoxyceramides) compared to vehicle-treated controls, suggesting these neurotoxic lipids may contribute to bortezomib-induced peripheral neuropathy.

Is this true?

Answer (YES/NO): NO